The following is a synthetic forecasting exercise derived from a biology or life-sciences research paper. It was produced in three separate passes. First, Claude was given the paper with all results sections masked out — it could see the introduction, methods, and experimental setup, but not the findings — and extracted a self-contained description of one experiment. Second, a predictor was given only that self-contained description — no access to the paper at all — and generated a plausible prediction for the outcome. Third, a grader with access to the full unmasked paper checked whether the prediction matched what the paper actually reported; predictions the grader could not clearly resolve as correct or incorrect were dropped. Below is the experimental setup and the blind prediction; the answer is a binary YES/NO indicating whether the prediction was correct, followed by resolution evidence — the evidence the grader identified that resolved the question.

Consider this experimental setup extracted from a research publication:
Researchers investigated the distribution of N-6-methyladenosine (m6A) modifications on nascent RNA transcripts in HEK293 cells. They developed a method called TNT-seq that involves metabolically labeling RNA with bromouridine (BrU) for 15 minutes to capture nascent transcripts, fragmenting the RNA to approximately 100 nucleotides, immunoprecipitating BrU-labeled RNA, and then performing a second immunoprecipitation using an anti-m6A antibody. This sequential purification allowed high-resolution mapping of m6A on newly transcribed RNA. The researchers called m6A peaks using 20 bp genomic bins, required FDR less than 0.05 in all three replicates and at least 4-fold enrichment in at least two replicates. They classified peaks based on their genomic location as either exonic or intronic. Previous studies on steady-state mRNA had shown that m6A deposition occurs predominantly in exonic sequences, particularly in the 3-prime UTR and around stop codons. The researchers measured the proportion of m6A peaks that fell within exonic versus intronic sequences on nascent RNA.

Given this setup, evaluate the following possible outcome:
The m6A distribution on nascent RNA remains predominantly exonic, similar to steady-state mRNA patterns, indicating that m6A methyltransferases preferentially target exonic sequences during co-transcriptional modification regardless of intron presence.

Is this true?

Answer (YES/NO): NO